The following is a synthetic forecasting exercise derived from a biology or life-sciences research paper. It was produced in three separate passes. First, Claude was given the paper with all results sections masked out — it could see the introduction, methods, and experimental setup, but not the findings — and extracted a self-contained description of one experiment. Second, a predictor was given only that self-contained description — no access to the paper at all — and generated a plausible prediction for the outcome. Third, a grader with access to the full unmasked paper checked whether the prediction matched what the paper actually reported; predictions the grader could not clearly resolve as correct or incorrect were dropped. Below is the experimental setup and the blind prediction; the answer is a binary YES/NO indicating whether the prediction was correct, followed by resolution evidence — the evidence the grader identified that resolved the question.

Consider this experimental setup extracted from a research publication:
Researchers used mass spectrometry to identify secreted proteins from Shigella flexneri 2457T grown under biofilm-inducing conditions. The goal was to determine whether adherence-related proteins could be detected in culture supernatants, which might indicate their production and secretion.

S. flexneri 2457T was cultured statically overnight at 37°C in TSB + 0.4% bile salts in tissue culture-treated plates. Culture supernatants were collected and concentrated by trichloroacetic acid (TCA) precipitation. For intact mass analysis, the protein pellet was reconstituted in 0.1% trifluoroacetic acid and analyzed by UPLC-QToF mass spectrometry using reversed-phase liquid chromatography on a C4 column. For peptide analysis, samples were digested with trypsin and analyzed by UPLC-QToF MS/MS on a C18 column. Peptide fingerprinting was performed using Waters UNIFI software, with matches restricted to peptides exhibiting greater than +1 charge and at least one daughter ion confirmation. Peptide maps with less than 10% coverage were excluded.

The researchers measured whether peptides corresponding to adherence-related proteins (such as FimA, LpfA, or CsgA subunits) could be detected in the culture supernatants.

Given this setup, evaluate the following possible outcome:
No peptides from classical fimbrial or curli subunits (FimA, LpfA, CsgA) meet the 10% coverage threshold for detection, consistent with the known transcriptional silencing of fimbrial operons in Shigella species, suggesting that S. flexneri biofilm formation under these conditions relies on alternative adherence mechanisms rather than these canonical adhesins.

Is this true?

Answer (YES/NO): NO